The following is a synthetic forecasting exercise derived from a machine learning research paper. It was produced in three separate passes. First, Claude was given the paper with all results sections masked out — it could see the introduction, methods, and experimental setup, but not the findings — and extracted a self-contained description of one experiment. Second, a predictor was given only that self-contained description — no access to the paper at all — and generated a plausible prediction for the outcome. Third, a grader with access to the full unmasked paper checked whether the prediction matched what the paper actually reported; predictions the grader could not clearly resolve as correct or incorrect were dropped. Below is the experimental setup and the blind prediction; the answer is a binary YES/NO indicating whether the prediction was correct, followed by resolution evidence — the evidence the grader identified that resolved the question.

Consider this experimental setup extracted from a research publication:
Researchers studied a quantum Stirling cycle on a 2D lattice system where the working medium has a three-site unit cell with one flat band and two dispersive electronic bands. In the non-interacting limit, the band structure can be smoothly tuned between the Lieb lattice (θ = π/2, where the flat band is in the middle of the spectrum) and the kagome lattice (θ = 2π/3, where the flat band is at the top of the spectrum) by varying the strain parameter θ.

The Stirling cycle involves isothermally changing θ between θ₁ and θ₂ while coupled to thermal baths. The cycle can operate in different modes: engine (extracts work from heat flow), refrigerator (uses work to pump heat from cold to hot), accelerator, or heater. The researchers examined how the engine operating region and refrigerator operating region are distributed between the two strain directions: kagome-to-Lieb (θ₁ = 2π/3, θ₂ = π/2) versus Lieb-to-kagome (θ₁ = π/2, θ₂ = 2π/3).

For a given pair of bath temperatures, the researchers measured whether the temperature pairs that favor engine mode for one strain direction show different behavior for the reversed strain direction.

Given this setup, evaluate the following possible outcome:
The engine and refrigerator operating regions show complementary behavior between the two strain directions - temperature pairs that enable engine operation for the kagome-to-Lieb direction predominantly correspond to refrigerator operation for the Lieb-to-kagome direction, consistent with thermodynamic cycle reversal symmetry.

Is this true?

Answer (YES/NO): YES